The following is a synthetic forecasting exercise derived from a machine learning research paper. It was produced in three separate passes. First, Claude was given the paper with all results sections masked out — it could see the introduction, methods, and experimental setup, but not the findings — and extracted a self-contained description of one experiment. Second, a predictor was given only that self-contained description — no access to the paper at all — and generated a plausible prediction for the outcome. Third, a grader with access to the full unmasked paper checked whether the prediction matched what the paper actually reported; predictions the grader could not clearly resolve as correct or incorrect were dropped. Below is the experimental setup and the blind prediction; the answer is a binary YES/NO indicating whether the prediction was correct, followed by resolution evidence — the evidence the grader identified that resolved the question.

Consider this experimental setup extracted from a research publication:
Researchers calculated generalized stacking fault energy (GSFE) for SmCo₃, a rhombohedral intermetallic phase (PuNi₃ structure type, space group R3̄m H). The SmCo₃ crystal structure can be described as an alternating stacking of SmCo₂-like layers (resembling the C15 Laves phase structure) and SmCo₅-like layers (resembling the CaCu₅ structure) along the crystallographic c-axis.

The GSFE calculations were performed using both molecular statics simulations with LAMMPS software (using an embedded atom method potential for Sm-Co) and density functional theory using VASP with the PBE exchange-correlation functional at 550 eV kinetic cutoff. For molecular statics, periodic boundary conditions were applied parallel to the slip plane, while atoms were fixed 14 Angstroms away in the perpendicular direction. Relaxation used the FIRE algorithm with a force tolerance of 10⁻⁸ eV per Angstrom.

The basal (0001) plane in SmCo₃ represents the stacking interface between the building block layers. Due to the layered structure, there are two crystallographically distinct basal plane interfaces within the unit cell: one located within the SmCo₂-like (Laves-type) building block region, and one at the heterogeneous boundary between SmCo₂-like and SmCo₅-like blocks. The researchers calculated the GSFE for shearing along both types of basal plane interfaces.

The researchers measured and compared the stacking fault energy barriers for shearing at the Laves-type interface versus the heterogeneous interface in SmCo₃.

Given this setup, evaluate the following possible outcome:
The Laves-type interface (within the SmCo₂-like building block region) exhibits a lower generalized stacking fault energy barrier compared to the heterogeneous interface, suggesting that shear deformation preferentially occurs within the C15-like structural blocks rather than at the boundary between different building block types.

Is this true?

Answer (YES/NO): NO